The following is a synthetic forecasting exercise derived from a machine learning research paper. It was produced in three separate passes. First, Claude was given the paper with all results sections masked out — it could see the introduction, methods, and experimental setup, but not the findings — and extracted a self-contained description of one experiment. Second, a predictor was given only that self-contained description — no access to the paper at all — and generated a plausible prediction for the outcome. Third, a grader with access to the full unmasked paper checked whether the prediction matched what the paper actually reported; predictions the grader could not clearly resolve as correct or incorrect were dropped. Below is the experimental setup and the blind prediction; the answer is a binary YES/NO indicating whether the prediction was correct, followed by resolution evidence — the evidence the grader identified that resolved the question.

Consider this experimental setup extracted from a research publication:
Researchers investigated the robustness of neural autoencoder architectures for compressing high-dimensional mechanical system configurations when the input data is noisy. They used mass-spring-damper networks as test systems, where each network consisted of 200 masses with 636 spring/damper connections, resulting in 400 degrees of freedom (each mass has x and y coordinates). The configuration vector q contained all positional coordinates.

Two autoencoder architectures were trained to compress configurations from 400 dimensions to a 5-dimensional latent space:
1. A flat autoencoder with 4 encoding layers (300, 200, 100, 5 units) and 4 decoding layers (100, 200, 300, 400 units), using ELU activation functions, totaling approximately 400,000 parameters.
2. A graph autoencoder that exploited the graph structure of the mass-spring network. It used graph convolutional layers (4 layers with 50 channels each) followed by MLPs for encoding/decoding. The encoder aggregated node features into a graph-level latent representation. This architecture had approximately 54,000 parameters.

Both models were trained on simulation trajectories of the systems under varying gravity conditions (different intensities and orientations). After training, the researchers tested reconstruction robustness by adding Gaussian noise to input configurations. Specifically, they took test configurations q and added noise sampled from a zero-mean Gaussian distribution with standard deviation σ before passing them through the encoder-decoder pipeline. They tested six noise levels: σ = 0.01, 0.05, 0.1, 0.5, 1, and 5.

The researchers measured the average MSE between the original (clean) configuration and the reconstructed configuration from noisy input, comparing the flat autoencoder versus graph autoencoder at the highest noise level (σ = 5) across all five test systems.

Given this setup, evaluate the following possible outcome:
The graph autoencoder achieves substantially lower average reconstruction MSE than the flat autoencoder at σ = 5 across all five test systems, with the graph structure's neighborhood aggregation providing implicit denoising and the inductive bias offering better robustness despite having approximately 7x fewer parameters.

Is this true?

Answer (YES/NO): NO